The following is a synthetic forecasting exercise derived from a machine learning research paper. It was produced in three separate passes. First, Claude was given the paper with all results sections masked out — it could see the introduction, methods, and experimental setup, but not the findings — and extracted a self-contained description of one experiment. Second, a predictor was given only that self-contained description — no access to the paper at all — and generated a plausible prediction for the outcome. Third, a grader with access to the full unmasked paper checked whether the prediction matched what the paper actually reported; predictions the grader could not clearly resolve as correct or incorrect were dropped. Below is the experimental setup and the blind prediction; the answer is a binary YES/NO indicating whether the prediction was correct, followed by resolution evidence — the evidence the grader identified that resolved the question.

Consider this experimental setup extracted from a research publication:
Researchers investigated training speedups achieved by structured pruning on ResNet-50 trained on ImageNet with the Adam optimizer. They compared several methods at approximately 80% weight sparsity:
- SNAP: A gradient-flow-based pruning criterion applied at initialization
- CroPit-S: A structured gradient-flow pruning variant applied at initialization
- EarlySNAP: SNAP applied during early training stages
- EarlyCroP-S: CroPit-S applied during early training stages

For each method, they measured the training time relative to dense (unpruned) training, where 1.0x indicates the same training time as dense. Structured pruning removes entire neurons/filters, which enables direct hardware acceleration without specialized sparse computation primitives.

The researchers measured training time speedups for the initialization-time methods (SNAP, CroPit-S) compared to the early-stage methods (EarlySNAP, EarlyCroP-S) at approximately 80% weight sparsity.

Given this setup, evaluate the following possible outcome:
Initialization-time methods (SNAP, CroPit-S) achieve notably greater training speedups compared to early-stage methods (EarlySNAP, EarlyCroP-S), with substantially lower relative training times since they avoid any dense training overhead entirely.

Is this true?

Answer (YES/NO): YES